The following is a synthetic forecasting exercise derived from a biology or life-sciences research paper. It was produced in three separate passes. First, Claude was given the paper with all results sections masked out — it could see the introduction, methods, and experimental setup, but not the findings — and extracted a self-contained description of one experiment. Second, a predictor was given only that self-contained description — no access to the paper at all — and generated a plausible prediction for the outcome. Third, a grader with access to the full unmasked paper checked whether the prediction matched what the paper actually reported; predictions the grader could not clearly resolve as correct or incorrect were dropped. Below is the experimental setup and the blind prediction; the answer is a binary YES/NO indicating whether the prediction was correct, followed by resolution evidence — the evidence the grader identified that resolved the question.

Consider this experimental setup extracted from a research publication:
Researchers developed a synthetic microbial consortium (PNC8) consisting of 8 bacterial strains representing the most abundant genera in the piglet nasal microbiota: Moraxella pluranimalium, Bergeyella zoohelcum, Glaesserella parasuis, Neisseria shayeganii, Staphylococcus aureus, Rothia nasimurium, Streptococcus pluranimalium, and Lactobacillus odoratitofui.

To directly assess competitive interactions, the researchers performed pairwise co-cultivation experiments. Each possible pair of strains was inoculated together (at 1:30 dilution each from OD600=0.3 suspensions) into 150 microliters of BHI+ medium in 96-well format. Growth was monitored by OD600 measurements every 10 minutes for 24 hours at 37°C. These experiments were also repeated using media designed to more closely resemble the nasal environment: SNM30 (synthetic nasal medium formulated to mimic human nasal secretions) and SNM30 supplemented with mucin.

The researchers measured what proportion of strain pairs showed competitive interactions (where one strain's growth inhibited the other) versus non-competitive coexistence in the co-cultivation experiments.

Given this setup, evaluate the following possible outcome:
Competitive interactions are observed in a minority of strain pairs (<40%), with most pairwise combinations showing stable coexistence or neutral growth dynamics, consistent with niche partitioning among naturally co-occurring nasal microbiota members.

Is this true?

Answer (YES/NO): NO